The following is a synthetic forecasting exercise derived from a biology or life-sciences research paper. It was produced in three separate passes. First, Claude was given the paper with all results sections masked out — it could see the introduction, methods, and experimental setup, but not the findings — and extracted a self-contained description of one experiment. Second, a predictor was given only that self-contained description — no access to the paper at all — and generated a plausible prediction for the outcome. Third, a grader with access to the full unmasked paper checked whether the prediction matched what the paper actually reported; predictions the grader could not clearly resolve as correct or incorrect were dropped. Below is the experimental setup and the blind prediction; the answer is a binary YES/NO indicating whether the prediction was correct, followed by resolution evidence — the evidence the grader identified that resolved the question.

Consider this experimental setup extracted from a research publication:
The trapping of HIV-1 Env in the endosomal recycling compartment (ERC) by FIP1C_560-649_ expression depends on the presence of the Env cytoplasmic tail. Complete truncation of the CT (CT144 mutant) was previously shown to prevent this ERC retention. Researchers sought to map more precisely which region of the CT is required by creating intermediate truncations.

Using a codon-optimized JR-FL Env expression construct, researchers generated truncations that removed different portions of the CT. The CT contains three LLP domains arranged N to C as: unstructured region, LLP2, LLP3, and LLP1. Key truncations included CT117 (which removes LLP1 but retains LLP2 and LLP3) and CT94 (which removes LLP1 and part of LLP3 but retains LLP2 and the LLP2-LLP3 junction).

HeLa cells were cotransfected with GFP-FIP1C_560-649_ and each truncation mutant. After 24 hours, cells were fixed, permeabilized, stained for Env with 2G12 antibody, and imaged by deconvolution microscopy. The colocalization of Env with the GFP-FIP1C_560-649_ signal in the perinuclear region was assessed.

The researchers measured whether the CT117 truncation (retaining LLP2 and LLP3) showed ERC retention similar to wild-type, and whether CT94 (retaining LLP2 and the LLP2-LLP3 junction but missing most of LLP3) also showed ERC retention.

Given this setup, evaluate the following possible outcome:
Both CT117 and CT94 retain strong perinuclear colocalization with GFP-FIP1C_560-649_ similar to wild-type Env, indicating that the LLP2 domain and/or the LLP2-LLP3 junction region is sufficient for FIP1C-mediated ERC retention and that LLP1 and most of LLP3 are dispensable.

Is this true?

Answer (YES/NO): NO